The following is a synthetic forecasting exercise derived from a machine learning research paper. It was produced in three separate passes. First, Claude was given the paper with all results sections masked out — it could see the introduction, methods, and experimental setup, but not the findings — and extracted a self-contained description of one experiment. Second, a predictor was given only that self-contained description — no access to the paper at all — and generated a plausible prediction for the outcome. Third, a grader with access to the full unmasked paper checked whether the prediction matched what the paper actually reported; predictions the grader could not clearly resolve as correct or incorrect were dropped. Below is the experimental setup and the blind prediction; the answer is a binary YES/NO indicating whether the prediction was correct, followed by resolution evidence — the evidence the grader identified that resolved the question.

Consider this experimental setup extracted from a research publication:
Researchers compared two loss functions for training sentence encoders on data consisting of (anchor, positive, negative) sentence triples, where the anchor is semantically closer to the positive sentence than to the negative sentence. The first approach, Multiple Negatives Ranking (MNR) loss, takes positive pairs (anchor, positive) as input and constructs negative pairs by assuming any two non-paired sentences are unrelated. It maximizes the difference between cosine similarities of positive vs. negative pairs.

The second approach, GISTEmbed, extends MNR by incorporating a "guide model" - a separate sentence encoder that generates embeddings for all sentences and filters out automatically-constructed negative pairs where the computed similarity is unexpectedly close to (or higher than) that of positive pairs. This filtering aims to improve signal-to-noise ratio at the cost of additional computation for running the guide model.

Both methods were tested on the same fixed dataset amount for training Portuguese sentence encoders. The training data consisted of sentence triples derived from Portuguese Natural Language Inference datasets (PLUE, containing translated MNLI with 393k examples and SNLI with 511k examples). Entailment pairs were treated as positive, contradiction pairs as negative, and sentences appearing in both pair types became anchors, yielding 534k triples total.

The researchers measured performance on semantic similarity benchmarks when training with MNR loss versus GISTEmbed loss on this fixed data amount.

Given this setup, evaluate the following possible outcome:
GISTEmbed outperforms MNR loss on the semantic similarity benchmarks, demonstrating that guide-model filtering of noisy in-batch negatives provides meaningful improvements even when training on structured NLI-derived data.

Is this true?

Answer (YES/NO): YES